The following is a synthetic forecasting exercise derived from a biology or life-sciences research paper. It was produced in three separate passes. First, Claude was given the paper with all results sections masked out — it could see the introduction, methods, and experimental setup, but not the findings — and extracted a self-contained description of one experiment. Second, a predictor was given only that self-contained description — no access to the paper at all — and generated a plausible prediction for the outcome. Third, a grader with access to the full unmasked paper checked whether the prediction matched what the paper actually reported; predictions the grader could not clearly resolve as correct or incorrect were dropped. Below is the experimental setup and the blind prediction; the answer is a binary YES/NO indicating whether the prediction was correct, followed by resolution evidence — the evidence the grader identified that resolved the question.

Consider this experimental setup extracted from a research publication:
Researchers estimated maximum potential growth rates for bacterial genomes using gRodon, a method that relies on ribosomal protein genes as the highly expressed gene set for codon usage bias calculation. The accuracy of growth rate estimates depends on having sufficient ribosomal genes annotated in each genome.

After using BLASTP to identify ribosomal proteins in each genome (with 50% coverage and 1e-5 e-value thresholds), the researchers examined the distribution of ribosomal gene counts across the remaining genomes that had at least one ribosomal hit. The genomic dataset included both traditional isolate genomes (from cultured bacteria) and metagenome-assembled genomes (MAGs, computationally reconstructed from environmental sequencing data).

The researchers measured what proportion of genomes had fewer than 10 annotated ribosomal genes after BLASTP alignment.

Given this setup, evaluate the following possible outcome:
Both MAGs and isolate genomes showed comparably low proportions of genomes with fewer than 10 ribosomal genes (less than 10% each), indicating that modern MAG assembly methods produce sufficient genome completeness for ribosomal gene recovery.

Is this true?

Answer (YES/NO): NO